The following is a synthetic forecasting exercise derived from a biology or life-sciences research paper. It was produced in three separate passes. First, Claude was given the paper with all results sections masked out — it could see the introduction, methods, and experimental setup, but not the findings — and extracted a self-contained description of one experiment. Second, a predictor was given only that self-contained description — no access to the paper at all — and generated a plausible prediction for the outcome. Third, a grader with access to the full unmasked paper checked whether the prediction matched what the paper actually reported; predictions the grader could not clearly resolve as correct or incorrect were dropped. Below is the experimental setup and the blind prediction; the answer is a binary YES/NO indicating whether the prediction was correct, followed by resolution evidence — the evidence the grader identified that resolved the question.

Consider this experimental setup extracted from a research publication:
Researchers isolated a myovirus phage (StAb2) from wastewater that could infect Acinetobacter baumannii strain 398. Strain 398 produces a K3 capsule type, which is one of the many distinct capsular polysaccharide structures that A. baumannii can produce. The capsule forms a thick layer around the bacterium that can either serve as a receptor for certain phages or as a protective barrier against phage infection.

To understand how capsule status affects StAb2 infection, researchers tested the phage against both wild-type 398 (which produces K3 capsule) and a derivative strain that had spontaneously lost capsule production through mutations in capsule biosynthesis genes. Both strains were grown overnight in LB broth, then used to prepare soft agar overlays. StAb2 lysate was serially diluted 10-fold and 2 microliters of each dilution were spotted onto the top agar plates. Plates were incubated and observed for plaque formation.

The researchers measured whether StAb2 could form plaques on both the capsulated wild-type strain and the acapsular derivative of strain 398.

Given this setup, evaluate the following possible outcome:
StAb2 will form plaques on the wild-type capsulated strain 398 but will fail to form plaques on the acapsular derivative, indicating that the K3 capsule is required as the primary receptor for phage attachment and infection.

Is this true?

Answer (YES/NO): NO